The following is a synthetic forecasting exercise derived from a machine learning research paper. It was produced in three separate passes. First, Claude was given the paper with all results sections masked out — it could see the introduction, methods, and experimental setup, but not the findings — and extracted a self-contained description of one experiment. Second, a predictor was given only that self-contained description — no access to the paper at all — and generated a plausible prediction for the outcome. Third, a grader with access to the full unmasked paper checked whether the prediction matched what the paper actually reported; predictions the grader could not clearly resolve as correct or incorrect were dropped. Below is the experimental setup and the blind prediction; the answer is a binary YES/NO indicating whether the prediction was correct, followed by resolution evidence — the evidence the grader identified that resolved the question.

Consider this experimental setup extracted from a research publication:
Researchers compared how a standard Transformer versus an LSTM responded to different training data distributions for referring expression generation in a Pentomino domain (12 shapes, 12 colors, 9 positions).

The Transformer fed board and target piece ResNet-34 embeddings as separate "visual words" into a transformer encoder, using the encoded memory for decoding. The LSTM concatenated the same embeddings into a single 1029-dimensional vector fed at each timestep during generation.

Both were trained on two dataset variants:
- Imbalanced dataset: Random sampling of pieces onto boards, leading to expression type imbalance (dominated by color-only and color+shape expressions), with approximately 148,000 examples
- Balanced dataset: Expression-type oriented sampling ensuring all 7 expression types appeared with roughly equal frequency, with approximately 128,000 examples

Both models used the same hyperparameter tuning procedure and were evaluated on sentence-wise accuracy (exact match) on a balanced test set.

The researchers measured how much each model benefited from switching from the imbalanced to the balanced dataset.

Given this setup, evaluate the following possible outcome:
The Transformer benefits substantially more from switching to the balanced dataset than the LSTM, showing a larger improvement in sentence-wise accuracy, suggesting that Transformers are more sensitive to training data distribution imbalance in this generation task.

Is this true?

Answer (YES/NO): YES